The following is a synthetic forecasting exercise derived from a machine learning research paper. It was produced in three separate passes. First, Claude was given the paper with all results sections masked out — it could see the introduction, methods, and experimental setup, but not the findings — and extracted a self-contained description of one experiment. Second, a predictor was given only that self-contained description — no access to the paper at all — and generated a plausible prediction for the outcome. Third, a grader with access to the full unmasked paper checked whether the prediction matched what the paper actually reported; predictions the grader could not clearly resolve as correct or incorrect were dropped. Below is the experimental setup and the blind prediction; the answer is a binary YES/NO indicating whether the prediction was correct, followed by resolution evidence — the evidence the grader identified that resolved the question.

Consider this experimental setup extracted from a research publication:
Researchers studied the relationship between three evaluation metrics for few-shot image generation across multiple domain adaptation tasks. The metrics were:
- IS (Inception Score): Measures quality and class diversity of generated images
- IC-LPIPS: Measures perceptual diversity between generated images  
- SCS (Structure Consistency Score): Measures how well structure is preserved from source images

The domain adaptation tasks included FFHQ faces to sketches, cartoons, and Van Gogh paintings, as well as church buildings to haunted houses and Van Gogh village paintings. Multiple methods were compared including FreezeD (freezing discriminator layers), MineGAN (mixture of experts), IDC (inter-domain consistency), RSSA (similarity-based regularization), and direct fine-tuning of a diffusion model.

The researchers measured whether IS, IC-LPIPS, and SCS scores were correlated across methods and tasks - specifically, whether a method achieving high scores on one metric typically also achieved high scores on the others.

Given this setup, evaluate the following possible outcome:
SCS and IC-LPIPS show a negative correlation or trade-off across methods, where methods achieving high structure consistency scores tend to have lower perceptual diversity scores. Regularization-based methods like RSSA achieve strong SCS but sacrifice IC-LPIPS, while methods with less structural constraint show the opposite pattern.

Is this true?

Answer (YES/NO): NO